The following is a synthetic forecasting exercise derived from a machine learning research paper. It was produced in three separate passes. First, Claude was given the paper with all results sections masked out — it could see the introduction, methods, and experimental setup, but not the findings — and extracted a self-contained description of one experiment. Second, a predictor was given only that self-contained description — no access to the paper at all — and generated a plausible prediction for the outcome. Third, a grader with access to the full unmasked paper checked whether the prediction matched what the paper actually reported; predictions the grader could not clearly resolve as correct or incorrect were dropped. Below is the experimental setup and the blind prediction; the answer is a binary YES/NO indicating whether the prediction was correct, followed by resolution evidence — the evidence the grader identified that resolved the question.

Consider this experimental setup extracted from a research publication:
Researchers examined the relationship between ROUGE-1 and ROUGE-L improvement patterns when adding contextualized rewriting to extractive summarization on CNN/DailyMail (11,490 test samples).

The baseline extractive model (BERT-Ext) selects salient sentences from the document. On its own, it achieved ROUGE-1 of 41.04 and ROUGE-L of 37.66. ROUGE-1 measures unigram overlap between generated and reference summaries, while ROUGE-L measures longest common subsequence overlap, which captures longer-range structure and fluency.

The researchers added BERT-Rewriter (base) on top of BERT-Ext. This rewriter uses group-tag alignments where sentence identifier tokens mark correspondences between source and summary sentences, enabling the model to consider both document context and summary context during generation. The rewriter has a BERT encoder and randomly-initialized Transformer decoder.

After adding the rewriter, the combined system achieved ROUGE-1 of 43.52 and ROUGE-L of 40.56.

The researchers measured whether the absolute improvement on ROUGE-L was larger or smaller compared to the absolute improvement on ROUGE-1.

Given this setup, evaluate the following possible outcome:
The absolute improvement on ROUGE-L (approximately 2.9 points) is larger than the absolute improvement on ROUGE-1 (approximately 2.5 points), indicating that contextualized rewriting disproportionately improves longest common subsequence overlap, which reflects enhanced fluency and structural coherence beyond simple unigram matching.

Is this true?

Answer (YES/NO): YES